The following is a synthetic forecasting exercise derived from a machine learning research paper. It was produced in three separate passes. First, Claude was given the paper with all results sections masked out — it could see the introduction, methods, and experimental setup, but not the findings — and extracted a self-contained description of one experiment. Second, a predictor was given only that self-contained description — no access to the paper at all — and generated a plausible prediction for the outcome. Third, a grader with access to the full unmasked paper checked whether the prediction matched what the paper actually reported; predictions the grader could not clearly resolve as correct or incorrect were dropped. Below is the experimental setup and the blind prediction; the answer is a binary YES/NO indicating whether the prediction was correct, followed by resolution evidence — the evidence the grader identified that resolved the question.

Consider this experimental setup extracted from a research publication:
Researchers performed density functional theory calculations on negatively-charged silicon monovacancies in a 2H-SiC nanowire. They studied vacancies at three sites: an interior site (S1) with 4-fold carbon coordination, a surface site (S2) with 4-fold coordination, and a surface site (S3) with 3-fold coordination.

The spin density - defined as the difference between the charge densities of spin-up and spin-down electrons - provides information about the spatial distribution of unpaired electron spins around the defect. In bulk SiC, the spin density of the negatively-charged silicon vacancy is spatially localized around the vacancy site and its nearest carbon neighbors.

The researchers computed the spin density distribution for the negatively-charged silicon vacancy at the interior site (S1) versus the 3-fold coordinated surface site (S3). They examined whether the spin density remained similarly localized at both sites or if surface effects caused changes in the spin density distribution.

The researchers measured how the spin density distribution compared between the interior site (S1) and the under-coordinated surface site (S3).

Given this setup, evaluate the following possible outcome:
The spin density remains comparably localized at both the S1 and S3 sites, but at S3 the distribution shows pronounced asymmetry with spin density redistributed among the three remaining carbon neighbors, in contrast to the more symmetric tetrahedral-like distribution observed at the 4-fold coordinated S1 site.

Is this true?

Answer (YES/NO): NO